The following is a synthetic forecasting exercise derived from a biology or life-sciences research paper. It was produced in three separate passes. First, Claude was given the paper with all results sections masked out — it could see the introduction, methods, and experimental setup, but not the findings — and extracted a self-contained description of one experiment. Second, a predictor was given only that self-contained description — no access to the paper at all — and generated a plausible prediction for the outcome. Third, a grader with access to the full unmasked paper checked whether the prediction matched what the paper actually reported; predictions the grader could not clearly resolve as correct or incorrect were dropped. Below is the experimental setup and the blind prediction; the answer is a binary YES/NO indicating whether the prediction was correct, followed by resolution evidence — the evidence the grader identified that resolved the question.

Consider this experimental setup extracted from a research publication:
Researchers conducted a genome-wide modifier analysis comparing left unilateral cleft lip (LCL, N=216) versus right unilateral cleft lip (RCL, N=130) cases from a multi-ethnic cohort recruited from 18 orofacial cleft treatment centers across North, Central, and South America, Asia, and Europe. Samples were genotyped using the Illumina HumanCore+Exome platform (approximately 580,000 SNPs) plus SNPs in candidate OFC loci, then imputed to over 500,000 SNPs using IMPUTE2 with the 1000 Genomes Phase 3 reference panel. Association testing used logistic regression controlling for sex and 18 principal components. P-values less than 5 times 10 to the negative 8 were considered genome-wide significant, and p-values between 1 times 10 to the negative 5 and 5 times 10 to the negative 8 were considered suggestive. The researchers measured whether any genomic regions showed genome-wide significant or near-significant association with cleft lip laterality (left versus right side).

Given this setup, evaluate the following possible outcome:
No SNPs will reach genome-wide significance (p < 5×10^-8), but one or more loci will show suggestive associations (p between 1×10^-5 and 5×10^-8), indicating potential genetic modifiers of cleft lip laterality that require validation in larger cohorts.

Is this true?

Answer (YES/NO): YES